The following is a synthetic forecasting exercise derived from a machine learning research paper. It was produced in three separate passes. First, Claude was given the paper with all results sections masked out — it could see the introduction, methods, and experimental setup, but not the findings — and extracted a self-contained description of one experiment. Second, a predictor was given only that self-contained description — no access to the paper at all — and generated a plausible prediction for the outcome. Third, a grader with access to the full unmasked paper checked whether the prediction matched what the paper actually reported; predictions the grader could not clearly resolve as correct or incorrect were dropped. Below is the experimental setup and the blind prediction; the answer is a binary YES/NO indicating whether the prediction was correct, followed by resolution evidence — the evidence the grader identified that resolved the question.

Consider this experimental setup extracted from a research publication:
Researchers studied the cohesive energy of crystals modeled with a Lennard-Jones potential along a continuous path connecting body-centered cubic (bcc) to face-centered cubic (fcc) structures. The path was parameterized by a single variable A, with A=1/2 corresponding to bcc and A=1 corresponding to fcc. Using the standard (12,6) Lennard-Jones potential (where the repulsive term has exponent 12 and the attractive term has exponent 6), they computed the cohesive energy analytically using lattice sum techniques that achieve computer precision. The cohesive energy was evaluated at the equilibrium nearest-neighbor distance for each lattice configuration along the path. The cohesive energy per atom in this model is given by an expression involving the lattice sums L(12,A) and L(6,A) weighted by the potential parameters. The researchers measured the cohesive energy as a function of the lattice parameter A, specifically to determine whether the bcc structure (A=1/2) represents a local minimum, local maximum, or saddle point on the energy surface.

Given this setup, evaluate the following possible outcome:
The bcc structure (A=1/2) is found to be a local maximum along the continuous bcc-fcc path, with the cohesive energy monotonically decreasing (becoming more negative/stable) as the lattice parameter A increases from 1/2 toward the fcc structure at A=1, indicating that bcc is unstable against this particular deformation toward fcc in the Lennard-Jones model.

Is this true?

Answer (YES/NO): YES